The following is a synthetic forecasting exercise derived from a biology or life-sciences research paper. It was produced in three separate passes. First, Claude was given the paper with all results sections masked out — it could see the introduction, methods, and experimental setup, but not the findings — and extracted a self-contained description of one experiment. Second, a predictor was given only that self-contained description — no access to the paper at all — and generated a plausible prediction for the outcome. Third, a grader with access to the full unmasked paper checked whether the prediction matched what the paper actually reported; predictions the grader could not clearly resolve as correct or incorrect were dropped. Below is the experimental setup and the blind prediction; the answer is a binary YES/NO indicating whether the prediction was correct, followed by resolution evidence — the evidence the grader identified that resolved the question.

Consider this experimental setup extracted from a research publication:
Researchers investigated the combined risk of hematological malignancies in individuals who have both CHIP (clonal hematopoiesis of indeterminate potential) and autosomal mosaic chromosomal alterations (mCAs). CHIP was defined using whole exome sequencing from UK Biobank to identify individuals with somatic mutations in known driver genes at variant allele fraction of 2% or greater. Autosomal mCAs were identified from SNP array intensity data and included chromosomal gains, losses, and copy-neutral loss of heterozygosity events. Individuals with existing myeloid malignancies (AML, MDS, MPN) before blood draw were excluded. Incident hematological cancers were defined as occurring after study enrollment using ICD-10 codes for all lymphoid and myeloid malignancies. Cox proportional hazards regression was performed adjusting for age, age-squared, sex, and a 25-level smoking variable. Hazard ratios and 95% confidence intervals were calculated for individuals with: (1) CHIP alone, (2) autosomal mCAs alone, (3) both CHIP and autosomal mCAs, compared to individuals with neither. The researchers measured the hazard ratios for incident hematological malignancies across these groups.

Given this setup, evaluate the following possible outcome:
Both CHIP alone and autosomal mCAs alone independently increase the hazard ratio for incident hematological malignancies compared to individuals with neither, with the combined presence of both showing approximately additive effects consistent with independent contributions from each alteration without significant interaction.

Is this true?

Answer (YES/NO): NO